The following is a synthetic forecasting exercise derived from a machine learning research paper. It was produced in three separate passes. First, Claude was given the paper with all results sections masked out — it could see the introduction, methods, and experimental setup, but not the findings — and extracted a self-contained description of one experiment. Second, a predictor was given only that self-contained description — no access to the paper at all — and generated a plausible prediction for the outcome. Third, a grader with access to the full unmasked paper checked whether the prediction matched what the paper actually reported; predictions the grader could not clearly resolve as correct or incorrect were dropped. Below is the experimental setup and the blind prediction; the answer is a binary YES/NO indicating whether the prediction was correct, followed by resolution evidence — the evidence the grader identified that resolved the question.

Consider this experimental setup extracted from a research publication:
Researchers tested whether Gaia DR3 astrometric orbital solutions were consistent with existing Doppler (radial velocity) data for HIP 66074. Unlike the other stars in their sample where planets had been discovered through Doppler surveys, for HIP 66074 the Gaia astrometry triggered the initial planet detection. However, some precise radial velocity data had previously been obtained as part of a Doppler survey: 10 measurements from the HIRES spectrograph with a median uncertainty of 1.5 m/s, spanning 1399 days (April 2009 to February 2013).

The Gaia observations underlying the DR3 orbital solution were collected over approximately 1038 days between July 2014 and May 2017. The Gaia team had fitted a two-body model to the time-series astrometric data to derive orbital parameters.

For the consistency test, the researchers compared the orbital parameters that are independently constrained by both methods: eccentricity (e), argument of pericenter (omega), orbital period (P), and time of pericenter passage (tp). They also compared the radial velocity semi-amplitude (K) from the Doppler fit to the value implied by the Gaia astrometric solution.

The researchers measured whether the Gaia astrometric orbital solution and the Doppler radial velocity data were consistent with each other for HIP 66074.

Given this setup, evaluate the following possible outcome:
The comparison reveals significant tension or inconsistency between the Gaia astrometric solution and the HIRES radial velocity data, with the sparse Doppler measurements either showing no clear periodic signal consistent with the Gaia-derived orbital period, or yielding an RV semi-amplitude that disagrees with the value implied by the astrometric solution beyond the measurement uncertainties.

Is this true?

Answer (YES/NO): YES